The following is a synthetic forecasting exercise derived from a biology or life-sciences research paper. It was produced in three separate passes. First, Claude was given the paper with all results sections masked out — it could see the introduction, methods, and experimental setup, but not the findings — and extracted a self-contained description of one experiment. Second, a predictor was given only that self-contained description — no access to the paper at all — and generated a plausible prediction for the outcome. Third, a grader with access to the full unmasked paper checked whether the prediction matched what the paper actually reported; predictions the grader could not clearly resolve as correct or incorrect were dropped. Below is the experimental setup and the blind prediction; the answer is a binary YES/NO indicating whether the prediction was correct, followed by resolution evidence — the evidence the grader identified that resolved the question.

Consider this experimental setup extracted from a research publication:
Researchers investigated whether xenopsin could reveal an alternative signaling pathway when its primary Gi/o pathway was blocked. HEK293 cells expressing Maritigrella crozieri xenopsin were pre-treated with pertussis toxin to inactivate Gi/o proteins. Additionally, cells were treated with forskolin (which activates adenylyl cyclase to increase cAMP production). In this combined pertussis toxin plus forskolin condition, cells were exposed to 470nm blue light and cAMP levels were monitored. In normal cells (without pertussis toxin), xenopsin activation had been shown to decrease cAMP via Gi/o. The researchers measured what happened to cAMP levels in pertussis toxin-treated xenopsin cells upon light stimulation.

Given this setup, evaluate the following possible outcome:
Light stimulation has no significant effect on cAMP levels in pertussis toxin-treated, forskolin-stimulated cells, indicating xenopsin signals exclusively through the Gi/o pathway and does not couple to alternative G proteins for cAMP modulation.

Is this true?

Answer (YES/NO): NO